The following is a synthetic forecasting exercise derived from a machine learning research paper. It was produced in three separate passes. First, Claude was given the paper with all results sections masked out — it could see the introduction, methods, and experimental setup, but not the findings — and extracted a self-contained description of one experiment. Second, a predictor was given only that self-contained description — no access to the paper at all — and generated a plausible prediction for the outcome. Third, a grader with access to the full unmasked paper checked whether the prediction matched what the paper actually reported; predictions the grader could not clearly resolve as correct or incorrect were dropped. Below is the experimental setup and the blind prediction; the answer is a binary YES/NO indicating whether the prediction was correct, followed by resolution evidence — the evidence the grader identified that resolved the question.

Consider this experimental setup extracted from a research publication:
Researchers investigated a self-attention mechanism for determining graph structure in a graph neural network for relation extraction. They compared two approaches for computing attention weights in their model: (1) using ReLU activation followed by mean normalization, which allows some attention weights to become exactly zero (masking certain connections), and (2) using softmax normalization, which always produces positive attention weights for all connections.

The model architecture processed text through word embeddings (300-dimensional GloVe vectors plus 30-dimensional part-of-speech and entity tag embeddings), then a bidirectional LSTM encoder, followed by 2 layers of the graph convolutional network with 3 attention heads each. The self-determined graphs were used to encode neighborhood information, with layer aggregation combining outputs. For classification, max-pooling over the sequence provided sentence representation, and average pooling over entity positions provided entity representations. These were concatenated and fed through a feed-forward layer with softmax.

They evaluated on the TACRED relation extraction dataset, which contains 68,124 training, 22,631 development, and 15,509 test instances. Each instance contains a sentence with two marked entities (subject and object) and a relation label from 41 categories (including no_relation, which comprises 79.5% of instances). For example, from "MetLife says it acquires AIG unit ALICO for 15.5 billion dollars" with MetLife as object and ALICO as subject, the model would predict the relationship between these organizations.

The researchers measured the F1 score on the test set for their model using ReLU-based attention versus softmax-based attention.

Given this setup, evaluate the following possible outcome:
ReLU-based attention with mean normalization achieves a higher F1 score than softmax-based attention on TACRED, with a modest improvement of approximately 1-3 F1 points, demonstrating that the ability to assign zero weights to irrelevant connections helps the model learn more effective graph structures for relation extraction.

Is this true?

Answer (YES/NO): NO